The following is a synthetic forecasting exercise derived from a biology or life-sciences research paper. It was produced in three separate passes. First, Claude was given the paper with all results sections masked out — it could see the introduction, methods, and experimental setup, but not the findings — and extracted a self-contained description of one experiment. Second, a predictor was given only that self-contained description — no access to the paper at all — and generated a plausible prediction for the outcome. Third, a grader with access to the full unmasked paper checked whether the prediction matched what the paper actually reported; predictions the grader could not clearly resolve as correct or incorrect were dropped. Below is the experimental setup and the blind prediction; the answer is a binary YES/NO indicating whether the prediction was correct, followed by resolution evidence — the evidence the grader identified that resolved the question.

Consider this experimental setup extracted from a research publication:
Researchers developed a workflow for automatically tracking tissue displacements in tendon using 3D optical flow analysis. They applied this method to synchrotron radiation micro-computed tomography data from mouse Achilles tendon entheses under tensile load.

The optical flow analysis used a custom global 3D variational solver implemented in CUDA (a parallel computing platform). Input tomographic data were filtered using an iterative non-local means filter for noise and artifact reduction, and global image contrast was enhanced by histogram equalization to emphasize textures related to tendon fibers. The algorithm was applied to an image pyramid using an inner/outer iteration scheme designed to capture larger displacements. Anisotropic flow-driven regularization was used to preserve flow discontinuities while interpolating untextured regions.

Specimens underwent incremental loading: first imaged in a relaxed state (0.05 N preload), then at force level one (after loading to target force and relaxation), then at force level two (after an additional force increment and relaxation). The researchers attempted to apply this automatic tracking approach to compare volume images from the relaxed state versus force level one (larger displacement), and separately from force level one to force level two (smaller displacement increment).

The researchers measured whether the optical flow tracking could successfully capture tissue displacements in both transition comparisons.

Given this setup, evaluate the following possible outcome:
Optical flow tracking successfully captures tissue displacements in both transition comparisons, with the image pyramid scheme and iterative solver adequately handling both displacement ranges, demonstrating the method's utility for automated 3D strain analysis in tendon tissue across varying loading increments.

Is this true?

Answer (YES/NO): NO